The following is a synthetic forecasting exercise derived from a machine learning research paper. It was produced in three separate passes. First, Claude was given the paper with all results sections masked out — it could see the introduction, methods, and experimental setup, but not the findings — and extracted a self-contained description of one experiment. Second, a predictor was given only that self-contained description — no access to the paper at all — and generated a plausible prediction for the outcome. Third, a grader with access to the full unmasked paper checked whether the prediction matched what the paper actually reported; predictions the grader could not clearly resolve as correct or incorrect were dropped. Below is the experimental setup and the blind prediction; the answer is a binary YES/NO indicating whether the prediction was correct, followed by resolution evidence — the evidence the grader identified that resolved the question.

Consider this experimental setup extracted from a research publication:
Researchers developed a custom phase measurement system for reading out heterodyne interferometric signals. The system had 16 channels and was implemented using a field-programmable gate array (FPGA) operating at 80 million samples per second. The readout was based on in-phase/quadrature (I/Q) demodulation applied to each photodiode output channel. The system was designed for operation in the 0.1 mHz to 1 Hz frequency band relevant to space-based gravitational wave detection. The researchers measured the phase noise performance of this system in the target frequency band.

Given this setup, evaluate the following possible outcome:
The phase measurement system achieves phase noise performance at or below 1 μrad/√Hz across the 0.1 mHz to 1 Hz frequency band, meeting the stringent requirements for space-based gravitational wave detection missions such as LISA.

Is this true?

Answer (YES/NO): YES